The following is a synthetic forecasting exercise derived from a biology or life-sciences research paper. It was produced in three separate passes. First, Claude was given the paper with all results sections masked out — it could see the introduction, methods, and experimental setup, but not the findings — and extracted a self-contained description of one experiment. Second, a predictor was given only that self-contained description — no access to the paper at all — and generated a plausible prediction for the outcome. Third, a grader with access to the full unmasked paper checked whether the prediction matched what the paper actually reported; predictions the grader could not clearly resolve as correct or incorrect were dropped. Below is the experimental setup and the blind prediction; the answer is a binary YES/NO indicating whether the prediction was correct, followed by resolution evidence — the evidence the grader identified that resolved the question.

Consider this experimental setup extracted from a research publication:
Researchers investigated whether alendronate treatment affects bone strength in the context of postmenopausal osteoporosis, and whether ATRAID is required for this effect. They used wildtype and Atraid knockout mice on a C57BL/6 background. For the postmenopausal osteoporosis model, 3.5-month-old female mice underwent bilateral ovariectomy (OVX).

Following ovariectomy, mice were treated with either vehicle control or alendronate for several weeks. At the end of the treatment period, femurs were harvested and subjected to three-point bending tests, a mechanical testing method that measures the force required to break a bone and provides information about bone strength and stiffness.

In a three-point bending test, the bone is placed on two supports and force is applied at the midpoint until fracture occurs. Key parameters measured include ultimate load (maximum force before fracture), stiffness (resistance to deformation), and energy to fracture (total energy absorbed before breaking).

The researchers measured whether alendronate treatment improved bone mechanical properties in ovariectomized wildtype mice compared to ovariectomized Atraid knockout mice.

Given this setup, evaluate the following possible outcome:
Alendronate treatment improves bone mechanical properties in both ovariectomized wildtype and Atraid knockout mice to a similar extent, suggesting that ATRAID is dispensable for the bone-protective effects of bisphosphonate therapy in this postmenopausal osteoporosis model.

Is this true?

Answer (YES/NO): NO